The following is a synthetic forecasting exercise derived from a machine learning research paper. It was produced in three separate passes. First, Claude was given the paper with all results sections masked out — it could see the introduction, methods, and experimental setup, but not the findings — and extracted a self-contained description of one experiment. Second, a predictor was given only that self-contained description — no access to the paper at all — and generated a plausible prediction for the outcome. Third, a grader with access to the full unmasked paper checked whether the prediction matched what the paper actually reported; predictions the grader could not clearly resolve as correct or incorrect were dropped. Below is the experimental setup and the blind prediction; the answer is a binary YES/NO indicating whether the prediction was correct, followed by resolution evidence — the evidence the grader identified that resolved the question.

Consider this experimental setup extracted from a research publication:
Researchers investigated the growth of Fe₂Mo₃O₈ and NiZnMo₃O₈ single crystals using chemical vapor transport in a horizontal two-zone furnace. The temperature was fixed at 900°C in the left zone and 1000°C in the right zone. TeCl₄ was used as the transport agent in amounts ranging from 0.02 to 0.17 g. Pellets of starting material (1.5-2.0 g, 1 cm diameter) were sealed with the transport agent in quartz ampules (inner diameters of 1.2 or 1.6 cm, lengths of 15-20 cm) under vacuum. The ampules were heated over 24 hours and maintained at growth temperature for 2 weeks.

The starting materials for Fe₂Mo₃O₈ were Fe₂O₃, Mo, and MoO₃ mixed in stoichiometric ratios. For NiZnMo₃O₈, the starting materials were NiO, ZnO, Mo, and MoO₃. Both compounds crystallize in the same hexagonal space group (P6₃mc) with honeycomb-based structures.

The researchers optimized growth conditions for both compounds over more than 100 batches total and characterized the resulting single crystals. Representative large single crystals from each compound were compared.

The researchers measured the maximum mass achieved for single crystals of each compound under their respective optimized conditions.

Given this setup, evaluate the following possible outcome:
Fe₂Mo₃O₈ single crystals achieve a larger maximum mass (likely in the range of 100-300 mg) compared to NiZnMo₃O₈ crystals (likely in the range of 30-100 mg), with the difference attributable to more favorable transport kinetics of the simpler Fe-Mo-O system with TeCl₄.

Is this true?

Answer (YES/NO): NO